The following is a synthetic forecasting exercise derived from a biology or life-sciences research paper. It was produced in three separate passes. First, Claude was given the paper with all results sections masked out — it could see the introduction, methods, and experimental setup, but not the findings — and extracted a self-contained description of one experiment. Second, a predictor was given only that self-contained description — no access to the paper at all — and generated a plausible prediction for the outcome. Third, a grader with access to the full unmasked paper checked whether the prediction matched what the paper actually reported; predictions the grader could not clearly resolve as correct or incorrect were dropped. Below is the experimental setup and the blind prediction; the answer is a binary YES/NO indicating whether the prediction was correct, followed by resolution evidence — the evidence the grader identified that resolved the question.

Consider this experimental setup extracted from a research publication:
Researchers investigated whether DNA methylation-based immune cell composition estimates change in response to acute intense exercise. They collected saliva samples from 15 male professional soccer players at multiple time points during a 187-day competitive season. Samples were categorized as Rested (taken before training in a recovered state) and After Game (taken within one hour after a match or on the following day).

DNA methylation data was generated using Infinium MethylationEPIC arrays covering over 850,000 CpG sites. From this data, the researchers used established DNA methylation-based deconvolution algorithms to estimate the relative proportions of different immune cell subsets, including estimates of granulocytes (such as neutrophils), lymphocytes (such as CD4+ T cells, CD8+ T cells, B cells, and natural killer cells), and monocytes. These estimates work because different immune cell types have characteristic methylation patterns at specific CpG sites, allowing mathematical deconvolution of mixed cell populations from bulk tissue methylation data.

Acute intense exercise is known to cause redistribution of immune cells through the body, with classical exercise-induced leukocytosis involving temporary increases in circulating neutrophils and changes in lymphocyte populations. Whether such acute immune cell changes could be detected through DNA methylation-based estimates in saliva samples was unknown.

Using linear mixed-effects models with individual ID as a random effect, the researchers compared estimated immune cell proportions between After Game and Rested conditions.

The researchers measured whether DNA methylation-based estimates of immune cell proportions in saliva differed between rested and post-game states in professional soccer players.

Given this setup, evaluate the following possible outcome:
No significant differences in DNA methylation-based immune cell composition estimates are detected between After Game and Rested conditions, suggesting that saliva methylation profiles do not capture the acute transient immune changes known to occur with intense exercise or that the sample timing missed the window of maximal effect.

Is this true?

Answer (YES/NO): NO